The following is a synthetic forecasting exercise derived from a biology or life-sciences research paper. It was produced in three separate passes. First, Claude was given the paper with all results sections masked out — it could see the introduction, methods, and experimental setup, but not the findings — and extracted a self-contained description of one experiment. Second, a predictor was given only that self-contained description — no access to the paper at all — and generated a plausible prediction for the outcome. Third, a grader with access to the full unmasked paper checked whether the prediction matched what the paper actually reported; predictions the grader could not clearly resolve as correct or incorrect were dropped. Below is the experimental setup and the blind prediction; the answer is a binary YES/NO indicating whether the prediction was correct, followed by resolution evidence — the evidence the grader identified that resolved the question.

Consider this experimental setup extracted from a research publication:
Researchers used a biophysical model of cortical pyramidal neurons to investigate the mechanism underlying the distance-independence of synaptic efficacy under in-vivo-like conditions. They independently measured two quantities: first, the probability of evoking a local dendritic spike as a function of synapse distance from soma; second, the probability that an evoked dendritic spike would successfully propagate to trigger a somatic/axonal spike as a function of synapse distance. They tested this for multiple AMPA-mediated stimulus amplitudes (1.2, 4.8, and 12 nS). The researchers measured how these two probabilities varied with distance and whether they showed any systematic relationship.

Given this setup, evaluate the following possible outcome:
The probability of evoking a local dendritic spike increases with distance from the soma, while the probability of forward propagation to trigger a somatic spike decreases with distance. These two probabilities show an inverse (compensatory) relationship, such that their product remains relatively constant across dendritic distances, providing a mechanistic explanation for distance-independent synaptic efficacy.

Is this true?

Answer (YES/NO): YES